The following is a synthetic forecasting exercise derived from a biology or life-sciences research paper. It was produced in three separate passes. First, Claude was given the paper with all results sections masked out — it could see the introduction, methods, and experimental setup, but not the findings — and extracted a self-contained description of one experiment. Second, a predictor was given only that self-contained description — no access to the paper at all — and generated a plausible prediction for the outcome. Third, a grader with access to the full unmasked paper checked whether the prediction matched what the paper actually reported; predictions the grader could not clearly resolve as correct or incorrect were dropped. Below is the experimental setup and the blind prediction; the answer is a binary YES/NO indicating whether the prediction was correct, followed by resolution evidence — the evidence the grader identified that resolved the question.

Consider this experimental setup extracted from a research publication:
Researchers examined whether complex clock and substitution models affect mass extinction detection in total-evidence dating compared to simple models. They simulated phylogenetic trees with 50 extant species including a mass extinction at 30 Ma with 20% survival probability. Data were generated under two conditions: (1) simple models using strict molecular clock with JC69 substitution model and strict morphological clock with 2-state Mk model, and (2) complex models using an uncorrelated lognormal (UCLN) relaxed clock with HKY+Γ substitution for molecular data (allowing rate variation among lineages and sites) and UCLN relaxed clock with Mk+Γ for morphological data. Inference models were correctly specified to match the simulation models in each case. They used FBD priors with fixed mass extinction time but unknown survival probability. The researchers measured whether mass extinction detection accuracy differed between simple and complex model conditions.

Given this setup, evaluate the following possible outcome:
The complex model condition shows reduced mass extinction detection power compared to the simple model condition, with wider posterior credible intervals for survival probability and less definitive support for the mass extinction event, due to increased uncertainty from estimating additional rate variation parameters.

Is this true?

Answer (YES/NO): NO